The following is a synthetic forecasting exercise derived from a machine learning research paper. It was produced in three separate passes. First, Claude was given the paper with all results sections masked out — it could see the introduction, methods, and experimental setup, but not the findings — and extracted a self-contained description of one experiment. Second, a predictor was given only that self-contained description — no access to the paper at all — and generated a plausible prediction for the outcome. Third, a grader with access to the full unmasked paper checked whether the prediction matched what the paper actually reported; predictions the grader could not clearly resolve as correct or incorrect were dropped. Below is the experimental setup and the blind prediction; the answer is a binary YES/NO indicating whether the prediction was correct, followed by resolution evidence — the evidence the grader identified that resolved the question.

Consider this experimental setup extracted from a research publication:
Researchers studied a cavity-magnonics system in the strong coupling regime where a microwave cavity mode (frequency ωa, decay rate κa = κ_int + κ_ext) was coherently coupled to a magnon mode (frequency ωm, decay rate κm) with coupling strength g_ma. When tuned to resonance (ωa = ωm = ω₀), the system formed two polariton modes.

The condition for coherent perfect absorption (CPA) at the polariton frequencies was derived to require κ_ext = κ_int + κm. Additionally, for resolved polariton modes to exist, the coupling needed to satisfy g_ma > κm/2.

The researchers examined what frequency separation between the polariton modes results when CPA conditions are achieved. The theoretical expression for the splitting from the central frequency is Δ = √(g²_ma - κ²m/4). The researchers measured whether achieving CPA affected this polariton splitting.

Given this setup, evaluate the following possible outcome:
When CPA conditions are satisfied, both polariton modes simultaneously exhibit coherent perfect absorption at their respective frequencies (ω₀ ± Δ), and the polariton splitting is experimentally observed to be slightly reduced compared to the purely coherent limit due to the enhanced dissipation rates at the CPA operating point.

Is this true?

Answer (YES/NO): NO